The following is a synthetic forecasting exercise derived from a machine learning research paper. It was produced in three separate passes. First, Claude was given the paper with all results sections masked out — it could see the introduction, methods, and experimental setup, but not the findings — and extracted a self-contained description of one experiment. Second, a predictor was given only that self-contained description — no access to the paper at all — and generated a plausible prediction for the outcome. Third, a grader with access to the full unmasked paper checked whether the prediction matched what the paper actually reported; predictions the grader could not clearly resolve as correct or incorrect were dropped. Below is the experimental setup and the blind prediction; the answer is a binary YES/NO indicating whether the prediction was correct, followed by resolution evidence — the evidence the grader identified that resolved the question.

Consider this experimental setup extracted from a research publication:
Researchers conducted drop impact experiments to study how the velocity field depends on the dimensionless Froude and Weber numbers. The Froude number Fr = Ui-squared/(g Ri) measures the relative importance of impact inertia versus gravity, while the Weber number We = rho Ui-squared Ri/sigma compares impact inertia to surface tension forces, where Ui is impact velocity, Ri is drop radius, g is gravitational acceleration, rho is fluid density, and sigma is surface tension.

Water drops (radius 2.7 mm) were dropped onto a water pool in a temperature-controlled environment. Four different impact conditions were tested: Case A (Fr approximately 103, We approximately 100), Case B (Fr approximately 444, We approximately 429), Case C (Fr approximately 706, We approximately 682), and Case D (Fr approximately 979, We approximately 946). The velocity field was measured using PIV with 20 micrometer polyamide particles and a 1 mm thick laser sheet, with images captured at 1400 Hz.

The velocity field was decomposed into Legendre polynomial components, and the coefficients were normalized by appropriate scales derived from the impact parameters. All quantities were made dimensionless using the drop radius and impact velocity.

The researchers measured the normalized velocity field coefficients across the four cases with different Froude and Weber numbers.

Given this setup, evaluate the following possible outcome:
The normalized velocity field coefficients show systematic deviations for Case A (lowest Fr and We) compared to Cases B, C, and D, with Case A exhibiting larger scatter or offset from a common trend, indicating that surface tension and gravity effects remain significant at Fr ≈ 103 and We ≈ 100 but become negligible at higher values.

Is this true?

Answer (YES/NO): YES